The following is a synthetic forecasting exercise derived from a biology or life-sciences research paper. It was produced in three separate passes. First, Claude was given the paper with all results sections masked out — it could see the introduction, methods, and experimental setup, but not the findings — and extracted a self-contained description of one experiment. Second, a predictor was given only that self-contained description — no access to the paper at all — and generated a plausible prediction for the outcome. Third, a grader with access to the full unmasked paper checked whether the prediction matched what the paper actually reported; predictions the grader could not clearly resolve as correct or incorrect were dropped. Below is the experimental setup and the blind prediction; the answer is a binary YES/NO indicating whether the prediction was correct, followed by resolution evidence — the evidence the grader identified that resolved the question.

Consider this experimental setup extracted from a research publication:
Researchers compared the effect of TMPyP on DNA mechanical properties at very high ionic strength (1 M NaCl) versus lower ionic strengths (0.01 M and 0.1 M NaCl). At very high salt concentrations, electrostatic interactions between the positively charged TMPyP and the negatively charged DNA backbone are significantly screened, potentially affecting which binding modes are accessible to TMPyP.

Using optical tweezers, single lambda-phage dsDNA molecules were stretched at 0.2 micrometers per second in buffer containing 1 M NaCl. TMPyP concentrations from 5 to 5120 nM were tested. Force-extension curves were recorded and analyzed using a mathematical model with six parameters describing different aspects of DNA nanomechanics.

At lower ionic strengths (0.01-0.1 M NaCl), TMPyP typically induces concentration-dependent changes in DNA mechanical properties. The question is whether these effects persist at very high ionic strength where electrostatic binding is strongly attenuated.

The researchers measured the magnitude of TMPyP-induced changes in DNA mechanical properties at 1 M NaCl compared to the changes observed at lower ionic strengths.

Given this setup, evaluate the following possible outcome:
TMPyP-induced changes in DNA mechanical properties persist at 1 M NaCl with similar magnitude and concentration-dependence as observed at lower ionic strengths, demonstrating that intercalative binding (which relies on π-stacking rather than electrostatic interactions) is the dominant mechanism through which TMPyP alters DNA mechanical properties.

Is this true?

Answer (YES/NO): NO